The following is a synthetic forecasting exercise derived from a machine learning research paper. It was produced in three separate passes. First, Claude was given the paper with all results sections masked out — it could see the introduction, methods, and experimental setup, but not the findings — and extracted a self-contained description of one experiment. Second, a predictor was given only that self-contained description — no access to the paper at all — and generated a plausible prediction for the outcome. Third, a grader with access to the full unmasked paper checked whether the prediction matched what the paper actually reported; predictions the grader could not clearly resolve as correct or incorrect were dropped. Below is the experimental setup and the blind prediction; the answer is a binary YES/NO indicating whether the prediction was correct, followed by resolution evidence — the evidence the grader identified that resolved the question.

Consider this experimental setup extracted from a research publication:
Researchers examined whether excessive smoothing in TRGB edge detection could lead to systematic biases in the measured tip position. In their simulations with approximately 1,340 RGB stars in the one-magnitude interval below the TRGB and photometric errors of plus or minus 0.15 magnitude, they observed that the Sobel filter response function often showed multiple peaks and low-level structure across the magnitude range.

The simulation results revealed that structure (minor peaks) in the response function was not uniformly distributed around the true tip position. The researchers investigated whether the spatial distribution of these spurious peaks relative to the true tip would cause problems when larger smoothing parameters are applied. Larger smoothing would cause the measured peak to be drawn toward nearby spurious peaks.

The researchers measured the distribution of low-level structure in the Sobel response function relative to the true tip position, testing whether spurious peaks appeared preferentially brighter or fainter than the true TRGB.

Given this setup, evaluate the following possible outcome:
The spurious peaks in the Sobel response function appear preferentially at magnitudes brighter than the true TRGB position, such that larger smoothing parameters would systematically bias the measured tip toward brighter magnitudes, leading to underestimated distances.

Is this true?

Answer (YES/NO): NO